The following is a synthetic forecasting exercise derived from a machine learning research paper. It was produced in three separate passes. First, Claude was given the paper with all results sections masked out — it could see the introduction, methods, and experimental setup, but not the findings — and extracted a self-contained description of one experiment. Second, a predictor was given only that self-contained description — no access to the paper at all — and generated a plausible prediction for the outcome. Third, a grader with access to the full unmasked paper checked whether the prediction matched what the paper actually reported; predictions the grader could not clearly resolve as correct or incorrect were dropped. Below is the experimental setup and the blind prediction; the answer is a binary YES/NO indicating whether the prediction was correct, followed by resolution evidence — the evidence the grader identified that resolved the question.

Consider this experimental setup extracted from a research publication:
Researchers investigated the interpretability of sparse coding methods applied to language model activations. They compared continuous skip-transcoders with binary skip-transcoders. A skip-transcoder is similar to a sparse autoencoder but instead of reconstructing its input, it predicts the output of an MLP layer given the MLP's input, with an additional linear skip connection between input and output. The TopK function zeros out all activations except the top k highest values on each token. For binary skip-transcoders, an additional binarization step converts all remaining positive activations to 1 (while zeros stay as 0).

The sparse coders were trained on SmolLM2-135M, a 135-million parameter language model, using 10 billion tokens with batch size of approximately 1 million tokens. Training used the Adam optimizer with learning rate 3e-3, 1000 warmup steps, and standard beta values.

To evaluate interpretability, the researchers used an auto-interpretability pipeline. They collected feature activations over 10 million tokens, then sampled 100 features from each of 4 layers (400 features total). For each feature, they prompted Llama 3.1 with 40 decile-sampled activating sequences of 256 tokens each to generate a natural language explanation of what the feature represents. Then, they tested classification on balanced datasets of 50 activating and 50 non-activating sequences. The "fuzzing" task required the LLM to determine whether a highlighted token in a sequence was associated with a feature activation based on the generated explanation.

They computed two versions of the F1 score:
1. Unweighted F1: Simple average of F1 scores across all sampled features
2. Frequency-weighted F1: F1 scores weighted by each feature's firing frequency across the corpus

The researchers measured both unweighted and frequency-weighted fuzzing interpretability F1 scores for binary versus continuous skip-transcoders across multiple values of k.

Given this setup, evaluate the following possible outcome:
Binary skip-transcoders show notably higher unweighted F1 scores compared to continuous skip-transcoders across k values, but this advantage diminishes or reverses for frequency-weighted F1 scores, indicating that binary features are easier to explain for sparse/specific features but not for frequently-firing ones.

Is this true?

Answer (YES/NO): YES